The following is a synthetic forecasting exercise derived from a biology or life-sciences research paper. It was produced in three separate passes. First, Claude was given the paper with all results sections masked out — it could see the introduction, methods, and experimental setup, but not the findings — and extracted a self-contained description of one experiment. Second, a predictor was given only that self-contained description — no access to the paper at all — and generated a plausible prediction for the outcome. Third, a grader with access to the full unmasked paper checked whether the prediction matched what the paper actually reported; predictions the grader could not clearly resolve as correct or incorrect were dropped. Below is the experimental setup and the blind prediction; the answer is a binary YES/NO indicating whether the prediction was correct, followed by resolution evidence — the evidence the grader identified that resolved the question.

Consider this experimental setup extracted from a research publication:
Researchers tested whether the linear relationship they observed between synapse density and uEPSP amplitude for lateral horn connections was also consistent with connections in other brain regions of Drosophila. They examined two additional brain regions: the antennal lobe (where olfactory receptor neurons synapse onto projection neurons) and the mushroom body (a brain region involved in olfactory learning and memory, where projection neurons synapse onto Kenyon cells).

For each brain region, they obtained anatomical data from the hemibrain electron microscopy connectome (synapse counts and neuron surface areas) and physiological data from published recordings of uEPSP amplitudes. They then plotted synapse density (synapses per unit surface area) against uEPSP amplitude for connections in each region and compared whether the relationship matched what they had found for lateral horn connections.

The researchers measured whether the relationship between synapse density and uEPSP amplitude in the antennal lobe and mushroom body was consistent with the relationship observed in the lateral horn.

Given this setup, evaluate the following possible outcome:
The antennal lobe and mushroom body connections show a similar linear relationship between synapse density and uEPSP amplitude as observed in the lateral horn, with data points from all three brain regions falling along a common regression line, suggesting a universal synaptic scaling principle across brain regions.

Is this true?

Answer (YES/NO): YES